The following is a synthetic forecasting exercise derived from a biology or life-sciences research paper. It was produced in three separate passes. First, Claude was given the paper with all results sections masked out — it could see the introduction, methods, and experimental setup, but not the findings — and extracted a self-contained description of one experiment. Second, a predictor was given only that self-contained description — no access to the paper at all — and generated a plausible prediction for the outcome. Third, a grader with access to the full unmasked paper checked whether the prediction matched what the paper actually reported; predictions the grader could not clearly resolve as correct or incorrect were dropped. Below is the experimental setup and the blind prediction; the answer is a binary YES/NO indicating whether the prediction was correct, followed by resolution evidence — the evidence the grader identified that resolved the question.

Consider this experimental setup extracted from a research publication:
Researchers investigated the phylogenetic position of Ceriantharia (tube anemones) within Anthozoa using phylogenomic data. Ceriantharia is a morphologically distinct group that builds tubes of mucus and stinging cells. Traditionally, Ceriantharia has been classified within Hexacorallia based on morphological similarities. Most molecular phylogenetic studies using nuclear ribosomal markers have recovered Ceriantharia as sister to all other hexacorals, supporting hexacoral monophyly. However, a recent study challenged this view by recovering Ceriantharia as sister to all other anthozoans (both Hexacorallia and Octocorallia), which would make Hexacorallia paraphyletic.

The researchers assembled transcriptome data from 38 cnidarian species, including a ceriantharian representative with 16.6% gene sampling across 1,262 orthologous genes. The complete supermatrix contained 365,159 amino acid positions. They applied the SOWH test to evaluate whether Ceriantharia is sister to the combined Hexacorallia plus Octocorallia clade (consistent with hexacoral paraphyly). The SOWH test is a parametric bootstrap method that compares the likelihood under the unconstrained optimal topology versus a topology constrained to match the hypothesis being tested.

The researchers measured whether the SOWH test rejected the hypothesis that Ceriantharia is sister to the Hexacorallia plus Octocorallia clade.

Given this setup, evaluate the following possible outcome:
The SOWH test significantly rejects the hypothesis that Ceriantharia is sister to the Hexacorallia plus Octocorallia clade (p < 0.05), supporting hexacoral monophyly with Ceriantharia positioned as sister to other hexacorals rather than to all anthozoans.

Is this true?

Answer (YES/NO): YES